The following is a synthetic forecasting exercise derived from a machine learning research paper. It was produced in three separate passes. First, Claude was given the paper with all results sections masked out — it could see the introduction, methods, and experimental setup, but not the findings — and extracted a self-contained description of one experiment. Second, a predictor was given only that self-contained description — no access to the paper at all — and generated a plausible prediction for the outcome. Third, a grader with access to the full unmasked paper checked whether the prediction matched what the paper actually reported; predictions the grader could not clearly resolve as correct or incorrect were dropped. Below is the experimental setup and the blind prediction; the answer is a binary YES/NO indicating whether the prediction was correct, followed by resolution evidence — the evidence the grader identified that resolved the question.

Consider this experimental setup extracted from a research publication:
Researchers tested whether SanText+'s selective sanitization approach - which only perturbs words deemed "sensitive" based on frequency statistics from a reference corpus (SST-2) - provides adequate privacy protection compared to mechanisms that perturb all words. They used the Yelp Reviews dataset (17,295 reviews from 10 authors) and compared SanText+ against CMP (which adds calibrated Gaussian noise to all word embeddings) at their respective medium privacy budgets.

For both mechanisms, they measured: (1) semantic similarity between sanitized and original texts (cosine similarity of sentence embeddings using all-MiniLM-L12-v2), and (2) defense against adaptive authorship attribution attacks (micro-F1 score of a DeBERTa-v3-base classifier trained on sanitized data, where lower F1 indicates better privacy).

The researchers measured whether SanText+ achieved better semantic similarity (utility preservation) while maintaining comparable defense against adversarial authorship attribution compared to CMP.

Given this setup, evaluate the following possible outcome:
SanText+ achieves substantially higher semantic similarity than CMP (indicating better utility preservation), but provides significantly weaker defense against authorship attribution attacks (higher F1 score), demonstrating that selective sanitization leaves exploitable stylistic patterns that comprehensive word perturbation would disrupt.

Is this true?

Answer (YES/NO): NO